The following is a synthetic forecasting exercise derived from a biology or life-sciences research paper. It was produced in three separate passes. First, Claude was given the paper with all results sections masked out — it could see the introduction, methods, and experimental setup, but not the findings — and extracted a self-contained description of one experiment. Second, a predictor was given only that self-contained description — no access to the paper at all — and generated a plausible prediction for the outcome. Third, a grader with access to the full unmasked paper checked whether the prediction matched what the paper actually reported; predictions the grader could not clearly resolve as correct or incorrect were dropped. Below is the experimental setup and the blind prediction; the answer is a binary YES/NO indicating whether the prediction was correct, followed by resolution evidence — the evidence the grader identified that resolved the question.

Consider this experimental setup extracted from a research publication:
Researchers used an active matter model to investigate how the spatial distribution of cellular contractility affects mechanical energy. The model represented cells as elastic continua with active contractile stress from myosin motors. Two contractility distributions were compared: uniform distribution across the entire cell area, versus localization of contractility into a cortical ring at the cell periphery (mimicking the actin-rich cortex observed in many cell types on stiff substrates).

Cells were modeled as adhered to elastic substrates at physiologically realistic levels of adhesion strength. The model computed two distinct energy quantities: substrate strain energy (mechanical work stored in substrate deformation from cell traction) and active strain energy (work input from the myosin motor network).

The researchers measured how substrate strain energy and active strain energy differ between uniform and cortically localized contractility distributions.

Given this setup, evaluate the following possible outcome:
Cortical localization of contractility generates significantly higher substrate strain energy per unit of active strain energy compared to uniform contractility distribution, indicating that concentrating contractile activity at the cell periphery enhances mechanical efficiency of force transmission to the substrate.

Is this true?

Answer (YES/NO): NO